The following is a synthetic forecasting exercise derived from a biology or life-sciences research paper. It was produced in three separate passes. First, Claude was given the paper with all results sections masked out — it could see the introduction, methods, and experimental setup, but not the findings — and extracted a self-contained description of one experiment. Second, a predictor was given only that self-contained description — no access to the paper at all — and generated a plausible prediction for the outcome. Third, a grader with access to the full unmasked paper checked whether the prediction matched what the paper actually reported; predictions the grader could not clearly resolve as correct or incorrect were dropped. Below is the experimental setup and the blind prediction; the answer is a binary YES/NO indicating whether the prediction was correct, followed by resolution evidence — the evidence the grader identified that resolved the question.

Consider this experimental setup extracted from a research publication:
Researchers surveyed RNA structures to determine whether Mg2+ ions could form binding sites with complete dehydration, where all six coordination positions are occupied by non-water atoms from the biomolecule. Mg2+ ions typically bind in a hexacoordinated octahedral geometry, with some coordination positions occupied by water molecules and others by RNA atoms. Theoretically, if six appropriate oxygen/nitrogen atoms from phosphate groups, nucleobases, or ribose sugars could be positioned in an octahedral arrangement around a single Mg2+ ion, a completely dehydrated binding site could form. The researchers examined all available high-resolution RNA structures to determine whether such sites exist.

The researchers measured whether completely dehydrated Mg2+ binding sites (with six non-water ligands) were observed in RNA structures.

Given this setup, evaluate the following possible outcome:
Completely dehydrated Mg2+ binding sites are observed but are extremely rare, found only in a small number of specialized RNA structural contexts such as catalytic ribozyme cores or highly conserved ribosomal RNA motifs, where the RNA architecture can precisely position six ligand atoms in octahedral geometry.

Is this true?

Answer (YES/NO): NO